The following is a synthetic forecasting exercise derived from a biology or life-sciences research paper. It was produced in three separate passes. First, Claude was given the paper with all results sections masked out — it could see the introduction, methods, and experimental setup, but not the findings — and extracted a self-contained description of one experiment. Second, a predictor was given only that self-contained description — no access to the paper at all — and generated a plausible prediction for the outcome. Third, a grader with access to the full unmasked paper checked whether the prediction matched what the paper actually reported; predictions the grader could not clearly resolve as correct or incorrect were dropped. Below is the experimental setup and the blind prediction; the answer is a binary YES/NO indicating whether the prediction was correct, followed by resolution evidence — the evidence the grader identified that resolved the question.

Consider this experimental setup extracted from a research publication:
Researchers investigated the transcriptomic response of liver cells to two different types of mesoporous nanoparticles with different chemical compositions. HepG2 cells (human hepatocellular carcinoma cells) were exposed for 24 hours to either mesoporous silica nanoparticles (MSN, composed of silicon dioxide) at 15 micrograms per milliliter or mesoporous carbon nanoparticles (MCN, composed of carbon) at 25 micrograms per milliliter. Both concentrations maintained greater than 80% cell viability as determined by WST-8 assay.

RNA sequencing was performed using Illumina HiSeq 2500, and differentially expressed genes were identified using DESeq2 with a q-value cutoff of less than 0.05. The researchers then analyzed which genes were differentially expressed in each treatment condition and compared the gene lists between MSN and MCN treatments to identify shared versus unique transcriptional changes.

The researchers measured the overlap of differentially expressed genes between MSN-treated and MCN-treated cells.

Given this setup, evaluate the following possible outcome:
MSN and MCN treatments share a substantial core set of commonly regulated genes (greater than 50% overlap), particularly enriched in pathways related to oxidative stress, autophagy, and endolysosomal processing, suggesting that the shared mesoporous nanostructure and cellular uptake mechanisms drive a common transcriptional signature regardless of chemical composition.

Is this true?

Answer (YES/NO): NO